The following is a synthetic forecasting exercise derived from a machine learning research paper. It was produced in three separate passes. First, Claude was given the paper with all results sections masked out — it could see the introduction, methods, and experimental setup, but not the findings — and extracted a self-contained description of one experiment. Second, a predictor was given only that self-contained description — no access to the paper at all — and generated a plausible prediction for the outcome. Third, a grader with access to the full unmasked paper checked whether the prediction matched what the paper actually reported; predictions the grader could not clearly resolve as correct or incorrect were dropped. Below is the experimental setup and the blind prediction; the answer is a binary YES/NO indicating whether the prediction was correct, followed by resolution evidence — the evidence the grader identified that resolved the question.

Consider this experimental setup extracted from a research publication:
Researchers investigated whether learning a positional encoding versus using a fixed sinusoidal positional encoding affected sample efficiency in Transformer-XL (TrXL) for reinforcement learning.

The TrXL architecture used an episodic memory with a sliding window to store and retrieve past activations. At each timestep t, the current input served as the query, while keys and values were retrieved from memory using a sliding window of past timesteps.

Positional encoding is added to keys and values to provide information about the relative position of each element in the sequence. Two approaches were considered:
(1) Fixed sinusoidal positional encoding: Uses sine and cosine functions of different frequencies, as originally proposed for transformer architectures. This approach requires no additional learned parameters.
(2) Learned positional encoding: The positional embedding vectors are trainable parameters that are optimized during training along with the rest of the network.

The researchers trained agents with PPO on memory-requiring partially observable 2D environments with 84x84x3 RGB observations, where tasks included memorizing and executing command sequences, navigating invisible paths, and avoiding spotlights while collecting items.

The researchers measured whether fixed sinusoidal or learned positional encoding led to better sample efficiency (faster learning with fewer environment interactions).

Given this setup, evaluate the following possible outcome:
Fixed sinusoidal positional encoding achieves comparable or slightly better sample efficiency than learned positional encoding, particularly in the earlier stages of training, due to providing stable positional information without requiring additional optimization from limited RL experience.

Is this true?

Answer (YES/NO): NO